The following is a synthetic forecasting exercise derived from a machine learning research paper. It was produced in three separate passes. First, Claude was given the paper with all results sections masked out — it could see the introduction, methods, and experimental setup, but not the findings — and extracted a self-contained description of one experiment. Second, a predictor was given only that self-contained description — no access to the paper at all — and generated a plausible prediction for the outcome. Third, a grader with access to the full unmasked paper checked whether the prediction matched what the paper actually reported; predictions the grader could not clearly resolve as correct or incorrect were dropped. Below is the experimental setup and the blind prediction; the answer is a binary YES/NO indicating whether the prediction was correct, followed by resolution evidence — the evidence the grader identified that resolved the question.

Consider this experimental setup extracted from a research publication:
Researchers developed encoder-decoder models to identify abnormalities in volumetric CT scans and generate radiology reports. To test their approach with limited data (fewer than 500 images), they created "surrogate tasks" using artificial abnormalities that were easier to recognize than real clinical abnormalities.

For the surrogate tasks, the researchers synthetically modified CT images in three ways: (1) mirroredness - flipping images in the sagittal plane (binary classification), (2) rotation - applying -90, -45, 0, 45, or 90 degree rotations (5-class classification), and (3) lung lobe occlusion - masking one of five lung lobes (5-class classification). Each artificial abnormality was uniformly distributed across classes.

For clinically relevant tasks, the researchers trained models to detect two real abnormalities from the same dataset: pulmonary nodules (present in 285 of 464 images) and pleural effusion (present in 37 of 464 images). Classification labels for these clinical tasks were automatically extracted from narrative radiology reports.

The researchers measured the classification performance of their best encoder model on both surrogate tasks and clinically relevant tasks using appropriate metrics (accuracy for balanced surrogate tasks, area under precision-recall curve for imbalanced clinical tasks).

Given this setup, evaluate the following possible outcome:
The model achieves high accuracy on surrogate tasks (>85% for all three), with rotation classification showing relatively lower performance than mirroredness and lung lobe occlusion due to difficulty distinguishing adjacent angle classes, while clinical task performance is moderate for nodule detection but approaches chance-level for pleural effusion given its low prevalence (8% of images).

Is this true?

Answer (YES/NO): NO